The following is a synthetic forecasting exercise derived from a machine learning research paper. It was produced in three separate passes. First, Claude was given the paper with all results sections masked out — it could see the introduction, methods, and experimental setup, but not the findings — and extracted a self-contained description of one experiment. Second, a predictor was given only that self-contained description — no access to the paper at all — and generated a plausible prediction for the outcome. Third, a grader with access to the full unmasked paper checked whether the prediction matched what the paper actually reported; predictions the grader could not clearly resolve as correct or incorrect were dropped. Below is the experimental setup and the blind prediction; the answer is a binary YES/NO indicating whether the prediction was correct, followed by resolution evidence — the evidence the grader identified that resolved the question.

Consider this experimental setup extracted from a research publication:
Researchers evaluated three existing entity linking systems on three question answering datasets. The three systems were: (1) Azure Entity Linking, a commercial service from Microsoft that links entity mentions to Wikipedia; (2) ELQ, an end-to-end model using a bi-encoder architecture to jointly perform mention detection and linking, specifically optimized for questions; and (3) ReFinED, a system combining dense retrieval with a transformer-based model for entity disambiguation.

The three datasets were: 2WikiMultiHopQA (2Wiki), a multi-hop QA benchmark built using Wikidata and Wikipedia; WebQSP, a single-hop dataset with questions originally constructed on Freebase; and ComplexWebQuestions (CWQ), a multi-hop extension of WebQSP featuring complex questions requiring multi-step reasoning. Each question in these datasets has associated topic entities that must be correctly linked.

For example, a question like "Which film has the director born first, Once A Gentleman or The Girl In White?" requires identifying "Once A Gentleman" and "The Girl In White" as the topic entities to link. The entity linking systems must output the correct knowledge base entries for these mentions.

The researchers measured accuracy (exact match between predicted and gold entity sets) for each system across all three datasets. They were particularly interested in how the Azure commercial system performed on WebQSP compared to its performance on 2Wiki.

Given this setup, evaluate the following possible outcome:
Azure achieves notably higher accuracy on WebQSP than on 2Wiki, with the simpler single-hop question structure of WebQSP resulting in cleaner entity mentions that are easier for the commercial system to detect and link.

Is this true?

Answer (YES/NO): NO